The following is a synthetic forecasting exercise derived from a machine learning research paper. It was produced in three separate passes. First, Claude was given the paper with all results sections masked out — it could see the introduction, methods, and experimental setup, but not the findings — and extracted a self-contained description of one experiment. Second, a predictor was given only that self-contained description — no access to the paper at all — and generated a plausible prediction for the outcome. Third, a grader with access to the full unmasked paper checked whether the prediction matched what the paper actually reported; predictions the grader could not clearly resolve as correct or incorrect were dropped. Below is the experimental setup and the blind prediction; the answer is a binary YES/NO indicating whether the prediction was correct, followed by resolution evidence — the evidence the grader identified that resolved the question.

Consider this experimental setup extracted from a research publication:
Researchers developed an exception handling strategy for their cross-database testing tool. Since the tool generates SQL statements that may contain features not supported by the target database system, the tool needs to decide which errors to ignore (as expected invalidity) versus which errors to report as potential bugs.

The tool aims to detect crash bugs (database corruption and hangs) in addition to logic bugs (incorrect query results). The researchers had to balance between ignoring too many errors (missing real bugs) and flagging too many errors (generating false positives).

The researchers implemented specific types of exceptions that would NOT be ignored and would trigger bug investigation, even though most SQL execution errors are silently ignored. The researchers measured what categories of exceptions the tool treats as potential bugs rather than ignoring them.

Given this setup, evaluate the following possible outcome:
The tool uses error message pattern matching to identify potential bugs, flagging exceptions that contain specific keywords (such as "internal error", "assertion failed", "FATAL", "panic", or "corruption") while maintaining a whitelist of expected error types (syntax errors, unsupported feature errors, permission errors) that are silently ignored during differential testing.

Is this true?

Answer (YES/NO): NO